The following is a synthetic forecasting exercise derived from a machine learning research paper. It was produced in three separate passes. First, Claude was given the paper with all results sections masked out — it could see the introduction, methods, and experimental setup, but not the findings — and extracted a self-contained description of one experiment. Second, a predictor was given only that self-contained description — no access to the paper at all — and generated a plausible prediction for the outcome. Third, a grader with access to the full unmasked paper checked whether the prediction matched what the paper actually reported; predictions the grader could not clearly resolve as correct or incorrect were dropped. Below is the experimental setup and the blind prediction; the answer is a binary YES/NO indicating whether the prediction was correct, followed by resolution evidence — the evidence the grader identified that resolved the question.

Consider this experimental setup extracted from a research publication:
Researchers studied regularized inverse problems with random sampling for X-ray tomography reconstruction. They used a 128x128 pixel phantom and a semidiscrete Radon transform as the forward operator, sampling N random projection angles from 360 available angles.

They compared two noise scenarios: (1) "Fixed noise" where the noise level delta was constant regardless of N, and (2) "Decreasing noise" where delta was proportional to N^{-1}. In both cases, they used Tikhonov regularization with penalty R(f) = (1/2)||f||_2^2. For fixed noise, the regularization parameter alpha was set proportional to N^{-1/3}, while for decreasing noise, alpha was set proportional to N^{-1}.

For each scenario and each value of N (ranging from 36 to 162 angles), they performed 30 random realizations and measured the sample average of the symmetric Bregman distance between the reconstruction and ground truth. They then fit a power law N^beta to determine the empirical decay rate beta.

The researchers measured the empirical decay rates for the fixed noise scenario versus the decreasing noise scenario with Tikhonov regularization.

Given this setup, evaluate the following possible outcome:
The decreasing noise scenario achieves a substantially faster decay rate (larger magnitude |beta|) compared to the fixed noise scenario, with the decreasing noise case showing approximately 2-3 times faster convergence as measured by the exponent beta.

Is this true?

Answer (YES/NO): YES